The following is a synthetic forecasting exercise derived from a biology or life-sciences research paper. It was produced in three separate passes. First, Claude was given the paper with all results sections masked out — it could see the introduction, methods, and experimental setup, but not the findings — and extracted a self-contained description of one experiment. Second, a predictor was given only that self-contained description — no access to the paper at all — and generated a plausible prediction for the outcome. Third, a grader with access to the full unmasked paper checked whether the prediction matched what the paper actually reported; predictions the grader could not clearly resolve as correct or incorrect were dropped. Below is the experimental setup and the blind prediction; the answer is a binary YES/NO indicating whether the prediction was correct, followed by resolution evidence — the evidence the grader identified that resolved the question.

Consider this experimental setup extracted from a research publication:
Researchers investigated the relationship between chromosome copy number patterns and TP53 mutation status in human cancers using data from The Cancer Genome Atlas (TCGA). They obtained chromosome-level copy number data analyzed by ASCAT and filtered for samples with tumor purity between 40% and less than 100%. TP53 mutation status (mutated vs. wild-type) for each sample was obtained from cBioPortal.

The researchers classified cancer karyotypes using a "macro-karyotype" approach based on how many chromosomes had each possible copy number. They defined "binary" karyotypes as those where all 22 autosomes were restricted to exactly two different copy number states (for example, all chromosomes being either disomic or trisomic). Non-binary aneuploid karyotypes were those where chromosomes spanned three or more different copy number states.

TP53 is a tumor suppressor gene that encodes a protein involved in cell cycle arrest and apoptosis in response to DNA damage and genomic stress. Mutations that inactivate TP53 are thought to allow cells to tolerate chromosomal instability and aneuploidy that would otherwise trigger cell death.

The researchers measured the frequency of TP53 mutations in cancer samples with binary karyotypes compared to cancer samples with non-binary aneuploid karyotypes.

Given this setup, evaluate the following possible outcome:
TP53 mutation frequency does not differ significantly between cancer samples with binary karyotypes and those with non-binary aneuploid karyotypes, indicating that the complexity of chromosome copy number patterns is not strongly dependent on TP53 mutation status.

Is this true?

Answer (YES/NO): NO